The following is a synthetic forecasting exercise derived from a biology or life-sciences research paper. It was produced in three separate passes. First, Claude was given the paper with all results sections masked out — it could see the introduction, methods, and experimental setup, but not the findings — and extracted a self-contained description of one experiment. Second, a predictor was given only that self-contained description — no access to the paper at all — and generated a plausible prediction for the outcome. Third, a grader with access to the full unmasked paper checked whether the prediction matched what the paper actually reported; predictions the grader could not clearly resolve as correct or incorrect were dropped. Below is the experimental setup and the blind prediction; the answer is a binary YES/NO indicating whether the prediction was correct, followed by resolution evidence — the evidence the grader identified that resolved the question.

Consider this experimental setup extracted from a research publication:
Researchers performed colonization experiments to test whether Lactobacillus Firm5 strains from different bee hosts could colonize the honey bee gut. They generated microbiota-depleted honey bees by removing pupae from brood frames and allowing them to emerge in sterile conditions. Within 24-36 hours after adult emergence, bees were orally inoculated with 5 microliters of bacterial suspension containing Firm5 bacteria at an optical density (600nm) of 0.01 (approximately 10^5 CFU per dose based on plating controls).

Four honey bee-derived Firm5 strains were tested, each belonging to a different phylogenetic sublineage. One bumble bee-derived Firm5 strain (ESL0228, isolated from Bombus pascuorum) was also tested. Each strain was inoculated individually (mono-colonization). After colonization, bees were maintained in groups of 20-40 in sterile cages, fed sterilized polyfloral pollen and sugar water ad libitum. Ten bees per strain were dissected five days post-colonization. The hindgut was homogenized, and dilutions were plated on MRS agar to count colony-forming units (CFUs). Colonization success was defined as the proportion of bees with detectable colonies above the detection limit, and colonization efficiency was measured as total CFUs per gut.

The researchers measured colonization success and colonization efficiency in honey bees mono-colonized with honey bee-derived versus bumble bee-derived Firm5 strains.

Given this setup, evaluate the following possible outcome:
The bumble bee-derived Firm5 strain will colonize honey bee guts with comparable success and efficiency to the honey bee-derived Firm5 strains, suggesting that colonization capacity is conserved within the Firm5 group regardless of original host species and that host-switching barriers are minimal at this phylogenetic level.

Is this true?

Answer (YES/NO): NO